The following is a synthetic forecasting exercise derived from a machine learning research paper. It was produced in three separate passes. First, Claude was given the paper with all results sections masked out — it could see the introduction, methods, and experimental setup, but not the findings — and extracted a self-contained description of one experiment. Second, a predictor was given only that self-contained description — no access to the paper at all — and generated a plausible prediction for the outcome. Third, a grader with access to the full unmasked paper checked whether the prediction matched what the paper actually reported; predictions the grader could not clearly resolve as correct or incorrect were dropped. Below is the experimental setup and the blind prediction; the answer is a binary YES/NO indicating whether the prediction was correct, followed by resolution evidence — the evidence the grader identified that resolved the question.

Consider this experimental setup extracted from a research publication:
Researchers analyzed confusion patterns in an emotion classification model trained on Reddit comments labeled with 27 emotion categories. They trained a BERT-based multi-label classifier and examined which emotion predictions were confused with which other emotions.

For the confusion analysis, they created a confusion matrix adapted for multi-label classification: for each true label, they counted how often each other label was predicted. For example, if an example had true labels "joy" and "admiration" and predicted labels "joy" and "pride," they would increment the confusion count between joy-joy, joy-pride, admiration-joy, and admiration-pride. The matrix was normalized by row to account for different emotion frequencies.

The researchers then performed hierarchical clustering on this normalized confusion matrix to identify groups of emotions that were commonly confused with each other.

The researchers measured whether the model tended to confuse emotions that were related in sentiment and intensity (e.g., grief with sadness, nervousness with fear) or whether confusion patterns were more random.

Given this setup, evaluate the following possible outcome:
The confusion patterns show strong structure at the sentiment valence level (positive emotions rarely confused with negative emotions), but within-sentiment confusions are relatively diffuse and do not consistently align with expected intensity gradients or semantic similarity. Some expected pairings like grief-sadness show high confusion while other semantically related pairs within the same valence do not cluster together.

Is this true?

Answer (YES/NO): NO